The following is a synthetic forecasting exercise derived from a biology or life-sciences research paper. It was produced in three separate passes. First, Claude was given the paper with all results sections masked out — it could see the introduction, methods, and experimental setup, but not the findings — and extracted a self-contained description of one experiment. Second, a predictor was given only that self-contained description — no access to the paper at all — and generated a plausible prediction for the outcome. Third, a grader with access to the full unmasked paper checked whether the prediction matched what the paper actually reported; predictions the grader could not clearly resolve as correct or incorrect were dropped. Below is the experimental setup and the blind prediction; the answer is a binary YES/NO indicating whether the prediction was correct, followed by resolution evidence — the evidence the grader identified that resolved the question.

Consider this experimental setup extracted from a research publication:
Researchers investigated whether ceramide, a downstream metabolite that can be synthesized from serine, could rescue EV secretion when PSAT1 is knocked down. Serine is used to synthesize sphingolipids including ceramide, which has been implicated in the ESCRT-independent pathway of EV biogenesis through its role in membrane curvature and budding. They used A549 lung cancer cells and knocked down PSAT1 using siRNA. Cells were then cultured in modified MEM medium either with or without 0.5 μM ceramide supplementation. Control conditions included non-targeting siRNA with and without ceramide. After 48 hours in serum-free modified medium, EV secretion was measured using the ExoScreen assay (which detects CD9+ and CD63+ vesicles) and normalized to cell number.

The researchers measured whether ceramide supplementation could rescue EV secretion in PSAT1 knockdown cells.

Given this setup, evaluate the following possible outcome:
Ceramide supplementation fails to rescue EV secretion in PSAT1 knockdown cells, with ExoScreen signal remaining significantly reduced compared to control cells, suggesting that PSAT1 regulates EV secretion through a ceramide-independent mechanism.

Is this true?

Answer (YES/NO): NO